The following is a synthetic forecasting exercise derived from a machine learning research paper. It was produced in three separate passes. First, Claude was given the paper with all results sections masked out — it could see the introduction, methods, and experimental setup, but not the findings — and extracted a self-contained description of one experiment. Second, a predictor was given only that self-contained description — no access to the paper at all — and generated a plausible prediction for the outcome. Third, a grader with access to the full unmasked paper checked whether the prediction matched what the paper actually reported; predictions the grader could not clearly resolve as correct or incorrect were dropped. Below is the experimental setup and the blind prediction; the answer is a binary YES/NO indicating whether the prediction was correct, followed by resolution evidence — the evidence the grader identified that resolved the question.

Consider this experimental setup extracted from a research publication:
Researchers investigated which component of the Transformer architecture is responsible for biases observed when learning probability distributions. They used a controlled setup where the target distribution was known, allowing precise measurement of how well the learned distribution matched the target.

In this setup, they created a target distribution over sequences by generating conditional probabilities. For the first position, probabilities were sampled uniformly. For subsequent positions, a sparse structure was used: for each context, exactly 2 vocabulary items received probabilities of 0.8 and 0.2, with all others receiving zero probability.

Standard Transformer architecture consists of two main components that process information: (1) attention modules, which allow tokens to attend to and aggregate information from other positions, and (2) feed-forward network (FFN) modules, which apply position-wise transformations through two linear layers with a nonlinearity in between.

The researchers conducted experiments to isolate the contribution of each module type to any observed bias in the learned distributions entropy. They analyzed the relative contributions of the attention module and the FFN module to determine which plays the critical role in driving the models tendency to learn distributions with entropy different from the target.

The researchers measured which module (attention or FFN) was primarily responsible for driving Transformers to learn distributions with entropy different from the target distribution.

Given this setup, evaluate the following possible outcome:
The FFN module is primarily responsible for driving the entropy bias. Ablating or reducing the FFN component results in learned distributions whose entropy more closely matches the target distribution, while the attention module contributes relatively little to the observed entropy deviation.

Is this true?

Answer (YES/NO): YES